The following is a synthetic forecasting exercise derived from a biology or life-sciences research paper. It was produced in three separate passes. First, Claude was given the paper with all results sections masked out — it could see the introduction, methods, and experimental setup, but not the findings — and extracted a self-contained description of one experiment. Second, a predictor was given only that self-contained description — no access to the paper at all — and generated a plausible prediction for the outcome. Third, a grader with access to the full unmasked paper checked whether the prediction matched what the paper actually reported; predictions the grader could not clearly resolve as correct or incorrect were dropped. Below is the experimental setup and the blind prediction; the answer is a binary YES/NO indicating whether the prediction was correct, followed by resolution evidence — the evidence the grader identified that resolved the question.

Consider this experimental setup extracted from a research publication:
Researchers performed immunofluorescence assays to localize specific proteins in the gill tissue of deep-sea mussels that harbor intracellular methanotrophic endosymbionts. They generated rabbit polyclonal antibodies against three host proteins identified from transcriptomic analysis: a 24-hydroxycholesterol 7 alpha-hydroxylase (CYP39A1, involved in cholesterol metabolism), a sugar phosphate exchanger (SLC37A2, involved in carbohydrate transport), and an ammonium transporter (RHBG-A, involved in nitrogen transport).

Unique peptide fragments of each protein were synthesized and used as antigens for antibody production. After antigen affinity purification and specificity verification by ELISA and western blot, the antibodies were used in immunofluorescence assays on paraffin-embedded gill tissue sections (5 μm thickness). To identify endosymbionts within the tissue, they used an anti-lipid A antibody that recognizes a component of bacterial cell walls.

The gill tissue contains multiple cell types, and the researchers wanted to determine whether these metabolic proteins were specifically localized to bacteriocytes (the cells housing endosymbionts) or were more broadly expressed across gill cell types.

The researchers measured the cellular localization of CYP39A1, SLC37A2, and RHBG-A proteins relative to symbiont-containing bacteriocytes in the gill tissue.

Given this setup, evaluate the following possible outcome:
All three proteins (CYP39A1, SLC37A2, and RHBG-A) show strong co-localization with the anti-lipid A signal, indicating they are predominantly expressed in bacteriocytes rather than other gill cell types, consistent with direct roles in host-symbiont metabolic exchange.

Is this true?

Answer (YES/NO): YES